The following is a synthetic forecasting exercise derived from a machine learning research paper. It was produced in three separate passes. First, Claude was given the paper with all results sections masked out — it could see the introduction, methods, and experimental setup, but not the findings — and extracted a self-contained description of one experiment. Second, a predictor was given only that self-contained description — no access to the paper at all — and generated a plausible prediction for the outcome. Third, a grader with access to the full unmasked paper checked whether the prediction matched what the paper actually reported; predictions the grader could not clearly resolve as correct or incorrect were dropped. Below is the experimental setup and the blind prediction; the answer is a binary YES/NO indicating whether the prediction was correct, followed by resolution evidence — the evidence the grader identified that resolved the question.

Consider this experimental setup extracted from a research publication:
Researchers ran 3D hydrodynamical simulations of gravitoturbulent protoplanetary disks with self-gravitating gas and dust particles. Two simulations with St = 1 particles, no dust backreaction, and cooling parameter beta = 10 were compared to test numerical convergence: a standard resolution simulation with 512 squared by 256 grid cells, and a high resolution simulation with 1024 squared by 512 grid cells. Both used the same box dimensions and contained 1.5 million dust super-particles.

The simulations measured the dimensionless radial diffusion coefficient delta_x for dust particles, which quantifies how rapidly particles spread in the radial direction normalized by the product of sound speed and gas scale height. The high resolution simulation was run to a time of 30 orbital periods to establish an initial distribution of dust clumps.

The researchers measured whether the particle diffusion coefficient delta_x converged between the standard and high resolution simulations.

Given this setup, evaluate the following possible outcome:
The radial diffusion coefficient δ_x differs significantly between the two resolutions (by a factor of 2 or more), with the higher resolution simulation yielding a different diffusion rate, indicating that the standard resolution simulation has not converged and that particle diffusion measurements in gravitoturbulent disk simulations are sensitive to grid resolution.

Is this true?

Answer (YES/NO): NO